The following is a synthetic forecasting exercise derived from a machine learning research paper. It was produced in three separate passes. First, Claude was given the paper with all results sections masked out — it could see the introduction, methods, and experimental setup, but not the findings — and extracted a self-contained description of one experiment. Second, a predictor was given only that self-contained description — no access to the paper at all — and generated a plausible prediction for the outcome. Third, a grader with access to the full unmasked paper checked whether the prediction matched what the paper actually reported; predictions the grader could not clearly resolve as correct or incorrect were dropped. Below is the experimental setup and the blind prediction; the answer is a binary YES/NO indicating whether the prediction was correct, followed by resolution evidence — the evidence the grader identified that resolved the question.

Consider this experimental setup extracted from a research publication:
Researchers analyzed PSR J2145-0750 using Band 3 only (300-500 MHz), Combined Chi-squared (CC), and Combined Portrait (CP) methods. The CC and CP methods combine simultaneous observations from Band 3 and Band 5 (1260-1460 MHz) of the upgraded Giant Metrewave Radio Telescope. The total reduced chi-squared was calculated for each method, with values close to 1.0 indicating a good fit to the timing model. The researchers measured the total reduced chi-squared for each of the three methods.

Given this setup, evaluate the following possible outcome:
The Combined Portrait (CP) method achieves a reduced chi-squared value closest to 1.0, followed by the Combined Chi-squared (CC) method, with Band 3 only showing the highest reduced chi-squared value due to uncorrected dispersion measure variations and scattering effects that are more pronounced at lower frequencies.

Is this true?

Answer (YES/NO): NO